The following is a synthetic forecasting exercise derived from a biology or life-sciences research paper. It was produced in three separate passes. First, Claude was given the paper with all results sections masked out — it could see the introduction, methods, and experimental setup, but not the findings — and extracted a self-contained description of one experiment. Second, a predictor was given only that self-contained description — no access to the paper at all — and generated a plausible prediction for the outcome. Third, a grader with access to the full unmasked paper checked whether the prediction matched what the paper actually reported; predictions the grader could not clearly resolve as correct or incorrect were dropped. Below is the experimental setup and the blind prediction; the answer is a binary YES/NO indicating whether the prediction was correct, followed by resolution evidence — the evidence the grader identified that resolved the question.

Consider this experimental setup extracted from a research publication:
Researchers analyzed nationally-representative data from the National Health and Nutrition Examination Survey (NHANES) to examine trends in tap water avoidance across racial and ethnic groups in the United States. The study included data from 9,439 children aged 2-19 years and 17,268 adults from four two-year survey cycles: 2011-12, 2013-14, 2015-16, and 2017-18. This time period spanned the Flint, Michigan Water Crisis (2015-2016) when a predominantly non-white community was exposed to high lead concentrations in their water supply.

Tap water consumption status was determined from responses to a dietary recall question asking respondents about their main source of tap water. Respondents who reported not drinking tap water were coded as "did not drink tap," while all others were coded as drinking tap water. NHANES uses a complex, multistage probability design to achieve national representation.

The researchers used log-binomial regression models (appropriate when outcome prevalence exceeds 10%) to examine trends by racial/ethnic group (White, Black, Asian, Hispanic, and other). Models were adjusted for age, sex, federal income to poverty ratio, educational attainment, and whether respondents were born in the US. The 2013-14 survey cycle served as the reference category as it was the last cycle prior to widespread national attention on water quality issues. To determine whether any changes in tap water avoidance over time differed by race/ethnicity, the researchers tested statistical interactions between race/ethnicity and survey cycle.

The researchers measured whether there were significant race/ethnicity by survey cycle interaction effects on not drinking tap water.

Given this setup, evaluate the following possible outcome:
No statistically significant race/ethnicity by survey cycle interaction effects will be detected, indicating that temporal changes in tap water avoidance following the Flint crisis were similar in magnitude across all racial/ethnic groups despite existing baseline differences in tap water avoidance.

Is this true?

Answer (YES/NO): YES